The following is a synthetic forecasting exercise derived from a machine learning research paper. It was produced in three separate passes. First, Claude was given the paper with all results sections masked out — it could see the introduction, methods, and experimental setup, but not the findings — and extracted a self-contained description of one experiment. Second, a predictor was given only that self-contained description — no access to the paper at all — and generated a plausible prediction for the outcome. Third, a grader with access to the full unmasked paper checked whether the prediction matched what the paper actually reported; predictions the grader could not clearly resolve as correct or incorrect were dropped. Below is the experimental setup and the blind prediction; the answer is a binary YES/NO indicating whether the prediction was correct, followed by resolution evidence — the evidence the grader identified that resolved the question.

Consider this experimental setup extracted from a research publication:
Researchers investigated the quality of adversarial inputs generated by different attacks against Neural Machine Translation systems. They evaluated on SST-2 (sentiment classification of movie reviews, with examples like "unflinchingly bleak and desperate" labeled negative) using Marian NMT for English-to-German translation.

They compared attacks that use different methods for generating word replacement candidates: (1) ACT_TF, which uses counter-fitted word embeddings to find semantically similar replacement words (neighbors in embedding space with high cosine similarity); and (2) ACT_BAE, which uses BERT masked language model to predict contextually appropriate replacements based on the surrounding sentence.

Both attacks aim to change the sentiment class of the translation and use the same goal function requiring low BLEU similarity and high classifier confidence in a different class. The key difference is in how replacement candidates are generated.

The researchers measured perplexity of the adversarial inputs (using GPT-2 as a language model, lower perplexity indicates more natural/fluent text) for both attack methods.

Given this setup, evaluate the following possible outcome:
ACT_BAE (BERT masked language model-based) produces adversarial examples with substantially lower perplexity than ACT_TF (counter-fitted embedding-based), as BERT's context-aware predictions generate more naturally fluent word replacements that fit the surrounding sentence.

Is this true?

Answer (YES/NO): YES